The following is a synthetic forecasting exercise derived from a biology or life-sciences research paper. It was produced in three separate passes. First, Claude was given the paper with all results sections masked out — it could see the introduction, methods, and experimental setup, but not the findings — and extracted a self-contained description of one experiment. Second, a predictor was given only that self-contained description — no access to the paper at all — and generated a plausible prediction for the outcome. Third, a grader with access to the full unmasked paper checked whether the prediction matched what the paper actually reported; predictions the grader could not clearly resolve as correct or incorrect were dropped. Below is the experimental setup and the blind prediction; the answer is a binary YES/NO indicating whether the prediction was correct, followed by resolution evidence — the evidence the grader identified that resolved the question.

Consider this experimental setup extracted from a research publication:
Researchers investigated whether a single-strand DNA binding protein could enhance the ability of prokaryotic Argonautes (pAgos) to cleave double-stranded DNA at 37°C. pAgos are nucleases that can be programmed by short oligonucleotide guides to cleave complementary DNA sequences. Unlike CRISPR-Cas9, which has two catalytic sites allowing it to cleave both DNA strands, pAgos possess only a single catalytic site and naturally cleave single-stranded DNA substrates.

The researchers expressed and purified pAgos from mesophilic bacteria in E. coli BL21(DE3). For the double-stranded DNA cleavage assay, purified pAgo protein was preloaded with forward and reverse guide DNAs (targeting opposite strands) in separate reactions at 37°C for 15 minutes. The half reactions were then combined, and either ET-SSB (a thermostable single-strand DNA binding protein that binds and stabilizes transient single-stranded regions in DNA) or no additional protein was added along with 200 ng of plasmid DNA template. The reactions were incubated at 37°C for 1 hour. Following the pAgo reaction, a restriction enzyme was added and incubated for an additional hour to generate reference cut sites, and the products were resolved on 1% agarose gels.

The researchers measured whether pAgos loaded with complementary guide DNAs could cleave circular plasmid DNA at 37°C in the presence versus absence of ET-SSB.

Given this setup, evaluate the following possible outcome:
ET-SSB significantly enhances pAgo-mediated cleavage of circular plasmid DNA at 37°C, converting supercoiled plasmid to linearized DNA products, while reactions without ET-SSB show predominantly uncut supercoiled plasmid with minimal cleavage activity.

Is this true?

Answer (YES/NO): YES